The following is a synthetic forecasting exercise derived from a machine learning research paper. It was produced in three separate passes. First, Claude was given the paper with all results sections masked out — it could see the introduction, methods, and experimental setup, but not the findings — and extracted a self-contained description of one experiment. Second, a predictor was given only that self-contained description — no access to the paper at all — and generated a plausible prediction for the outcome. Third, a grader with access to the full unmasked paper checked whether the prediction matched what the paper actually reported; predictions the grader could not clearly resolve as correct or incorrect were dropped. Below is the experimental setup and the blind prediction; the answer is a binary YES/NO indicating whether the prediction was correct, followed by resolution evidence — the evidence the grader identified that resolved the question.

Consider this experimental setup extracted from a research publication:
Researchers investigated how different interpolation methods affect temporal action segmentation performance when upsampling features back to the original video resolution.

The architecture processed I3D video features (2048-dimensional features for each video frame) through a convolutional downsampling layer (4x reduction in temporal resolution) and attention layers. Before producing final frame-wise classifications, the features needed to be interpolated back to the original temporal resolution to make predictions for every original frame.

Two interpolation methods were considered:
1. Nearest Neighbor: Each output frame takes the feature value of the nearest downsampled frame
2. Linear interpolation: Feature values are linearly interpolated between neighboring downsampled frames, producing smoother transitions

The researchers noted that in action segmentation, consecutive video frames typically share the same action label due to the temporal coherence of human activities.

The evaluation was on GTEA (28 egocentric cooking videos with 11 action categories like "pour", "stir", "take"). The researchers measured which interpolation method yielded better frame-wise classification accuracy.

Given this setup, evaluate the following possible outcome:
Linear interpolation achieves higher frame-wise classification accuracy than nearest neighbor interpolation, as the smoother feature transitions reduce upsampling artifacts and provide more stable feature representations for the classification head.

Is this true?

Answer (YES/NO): NO